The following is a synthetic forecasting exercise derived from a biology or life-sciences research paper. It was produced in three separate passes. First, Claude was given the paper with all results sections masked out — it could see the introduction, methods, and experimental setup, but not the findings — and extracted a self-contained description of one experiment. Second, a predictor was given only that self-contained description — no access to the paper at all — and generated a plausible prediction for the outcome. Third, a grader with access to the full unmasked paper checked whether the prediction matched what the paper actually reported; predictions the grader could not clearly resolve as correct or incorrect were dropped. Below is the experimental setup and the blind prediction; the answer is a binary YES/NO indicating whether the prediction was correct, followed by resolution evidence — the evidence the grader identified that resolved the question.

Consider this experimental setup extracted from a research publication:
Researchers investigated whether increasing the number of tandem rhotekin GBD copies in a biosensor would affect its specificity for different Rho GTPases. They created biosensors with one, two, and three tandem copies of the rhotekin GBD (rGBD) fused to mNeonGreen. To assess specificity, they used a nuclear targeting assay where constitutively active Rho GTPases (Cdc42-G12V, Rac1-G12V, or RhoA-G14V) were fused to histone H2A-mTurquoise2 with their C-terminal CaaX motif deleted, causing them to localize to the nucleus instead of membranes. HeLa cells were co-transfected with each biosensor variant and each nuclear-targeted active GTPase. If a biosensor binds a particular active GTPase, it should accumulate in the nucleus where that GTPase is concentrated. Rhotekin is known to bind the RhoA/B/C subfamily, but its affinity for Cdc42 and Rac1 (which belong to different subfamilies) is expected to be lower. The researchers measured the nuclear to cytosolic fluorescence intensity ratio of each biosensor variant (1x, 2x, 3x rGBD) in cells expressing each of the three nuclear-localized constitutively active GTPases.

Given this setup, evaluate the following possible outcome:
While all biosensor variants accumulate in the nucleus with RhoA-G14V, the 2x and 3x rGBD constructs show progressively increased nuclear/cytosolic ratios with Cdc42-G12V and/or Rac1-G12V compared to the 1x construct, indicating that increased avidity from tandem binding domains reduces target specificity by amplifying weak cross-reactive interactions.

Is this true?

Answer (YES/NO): NO